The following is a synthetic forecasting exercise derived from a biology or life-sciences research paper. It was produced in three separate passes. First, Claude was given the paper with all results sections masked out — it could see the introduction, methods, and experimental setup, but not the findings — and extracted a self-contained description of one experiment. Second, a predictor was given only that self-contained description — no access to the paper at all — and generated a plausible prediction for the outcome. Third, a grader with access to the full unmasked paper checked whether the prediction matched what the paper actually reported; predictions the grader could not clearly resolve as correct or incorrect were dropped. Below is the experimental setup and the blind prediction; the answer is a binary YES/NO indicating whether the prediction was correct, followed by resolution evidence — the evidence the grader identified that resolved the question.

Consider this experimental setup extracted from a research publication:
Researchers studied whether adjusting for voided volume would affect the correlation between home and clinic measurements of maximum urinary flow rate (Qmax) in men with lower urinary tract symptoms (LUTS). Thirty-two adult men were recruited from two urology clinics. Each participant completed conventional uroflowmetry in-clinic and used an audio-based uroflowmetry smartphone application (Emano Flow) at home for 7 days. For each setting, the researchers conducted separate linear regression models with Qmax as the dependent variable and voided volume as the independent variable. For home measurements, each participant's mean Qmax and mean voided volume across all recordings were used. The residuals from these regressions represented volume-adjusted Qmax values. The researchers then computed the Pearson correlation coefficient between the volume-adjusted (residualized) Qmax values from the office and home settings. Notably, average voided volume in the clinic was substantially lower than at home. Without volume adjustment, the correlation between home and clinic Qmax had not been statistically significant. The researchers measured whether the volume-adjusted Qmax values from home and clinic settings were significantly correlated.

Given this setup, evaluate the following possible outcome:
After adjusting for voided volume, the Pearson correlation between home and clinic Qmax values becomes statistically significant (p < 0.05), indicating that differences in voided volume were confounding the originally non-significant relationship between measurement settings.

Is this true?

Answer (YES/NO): YES